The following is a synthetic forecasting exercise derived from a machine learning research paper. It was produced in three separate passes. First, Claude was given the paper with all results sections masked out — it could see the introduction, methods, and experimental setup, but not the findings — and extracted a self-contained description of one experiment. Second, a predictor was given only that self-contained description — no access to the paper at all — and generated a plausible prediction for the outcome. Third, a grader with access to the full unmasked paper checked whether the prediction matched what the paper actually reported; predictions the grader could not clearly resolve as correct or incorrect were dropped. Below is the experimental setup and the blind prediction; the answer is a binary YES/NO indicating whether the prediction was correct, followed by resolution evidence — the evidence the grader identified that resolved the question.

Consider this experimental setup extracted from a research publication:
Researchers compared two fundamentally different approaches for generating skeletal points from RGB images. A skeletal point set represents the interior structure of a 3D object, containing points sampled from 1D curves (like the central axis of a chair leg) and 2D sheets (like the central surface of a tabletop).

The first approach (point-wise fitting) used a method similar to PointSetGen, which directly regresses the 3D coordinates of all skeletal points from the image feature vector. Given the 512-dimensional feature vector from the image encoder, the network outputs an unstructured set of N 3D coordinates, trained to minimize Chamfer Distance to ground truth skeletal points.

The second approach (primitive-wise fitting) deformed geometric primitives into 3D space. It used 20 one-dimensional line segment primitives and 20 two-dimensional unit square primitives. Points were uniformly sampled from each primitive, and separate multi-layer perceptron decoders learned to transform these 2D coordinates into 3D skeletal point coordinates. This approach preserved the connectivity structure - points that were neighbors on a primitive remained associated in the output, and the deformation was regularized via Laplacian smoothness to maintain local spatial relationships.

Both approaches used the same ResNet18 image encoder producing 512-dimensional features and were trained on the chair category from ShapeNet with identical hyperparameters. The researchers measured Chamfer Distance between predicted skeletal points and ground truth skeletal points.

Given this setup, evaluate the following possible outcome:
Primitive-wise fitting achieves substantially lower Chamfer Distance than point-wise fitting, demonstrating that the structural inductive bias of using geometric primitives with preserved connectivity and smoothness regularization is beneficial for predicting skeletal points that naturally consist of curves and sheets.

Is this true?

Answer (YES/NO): YES